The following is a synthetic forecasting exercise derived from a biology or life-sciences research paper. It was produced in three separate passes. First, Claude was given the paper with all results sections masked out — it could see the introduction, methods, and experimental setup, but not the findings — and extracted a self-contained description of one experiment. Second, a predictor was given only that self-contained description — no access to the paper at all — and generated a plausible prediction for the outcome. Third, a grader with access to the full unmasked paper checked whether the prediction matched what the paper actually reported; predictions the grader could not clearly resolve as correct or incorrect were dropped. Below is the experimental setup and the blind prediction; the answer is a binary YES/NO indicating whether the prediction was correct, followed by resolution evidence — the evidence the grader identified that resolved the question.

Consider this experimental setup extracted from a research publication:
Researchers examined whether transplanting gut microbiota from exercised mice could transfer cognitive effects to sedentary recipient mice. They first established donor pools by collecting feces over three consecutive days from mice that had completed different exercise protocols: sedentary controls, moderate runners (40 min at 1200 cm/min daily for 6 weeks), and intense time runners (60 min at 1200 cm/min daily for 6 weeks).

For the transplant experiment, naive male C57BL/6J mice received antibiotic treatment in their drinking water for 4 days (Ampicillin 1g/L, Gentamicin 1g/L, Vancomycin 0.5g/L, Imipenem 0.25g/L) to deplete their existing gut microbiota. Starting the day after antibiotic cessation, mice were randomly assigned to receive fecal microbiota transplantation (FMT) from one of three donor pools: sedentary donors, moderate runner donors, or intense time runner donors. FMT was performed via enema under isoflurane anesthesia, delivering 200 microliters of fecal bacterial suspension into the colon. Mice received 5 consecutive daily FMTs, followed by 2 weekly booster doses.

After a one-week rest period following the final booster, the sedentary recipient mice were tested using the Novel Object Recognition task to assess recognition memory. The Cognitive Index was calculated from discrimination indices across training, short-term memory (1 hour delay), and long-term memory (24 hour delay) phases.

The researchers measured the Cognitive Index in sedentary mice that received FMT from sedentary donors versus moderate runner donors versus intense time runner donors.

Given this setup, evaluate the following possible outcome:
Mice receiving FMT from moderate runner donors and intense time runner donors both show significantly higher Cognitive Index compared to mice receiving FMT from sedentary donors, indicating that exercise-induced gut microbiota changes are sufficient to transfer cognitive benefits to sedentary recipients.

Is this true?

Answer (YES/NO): NO